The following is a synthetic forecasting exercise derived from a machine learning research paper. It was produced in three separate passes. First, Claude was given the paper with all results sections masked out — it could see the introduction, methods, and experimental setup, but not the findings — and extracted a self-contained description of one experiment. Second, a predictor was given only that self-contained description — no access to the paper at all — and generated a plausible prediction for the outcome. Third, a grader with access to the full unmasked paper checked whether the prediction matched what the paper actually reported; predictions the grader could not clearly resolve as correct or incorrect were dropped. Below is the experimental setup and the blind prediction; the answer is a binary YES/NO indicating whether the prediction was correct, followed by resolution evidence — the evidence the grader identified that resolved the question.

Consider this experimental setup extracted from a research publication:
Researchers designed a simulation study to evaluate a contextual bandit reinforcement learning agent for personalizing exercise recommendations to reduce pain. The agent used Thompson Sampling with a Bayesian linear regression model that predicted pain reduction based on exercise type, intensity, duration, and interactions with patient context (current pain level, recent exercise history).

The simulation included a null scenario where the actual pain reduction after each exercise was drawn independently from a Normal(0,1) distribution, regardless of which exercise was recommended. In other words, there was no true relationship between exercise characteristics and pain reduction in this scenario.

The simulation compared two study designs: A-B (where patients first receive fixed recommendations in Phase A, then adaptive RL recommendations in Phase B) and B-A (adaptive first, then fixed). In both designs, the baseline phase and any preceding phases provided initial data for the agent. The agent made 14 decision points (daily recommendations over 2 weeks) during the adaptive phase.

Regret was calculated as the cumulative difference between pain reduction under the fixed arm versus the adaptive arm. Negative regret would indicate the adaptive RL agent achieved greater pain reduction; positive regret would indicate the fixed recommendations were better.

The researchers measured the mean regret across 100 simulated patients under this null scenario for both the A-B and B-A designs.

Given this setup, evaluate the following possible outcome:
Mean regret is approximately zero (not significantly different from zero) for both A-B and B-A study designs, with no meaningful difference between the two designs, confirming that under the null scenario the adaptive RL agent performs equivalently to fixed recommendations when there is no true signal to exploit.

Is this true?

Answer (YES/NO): YES